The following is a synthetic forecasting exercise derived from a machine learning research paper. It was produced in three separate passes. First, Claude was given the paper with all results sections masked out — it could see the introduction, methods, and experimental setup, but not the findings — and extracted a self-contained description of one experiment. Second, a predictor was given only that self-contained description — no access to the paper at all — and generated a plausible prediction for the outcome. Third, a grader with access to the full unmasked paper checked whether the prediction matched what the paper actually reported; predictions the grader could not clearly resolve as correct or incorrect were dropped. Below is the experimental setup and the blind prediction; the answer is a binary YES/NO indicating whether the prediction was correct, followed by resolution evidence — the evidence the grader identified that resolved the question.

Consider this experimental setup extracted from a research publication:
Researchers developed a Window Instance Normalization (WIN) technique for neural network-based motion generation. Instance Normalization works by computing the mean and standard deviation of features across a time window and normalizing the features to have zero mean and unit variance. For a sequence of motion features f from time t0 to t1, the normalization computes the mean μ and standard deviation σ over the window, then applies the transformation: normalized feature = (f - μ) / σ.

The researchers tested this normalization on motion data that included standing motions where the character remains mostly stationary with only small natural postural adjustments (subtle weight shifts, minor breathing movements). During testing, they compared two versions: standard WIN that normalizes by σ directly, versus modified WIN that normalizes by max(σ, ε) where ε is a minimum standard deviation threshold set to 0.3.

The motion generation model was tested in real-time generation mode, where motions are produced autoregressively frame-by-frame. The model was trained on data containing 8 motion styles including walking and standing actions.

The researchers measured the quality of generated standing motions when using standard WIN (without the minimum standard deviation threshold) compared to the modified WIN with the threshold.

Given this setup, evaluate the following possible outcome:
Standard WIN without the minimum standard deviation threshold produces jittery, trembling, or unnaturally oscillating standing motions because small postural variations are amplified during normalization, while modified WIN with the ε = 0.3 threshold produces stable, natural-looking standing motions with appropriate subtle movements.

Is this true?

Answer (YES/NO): YES